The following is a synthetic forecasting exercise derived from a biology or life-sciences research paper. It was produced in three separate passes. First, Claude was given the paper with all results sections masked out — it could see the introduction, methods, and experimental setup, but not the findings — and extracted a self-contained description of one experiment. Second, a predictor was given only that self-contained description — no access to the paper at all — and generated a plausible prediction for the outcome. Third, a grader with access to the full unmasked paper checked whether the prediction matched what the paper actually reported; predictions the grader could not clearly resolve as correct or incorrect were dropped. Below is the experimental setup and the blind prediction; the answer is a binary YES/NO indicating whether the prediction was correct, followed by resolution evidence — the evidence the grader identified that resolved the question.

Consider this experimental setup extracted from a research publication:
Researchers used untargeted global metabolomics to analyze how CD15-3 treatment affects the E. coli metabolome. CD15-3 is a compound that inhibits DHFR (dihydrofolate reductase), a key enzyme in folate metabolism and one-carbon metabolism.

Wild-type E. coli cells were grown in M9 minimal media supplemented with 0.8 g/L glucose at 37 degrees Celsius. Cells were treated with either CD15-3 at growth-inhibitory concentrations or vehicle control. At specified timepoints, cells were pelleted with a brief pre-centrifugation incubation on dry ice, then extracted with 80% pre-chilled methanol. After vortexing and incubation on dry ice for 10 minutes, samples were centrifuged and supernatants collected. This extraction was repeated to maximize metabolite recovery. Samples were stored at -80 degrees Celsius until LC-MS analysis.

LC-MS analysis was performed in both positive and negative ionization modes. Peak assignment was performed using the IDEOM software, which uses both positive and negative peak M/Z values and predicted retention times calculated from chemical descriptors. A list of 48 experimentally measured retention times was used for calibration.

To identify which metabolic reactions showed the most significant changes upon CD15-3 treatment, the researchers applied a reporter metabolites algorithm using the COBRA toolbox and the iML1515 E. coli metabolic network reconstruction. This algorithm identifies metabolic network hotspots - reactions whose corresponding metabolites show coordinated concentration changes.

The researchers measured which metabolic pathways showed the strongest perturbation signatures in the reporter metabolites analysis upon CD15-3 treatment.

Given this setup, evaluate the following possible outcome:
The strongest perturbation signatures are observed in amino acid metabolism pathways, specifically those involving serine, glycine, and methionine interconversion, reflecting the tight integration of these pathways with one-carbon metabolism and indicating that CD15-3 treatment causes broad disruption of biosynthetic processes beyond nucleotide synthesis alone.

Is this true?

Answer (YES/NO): NO